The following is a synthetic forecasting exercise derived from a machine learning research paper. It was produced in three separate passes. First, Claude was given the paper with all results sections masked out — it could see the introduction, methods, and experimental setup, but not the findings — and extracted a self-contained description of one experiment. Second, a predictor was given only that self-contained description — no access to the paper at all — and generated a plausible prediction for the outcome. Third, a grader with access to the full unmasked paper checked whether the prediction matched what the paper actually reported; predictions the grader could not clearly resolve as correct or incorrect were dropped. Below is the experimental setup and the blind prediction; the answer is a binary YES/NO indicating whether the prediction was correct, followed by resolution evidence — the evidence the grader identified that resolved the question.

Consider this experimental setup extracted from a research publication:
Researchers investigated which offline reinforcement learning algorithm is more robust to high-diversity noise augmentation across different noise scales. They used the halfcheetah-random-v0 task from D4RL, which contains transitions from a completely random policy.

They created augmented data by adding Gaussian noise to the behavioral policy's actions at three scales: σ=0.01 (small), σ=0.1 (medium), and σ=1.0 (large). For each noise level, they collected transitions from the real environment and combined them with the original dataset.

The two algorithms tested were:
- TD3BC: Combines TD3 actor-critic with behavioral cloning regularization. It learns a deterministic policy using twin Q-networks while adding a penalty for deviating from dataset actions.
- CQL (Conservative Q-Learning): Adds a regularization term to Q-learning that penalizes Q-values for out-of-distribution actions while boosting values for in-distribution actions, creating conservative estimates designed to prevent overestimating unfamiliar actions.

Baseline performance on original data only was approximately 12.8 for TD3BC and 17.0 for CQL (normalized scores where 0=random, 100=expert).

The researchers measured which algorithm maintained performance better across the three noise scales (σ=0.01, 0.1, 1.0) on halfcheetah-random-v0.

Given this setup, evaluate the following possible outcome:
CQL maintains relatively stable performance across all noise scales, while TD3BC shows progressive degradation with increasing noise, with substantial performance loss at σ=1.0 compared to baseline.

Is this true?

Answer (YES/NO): NO